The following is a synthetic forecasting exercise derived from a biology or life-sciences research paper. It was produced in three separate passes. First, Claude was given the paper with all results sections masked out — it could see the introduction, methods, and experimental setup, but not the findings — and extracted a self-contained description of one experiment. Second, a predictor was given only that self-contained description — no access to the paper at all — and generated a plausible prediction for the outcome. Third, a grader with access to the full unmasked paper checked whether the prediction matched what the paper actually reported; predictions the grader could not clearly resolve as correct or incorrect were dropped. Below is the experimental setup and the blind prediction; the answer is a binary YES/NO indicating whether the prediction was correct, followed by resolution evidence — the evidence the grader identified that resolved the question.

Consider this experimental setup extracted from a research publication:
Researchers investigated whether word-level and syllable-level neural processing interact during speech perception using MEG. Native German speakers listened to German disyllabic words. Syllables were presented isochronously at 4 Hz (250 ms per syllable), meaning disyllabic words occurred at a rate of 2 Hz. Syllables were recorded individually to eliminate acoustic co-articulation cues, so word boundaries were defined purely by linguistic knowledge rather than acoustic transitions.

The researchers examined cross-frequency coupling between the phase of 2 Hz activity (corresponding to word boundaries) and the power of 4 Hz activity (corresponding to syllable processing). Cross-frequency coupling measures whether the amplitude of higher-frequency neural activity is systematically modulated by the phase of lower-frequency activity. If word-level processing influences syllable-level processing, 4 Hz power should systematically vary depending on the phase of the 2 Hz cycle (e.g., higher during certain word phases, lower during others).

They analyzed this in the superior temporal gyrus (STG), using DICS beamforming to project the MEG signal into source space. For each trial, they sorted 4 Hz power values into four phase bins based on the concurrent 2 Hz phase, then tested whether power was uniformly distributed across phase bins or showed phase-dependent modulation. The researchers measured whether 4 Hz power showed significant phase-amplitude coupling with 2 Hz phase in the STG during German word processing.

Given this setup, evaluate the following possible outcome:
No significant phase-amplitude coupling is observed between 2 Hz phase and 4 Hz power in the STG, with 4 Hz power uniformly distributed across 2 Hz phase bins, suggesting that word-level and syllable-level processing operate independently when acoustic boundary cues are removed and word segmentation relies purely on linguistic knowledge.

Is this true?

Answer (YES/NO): NO